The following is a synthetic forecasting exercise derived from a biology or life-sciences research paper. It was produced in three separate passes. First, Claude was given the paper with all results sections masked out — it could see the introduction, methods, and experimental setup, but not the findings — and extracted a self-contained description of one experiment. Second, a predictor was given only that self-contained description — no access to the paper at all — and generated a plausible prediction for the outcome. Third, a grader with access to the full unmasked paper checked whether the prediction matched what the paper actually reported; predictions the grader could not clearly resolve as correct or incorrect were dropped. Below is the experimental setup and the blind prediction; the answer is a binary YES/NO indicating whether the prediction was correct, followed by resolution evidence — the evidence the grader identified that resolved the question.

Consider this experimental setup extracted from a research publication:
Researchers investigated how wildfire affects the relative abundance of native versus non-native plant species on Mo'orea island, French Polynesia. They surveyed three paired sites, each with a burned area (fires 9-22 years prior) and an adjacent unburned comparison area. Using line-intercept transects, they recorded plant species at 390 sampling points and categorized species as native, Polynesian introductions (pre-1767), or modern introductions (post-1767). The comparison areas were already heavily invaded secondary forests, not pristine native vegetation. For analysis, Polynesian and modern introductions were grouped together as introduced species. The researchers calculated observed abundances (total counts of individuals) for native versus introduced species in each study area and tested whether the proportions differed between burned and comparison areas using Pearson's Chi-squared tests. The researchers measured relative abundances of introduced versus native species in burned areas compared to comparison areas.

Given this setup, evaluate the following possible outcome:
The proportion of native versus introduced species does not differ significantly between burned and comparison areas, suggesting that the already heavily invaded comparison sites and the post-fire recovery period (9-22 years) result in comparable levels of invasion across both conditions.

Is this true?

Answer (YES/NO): NO